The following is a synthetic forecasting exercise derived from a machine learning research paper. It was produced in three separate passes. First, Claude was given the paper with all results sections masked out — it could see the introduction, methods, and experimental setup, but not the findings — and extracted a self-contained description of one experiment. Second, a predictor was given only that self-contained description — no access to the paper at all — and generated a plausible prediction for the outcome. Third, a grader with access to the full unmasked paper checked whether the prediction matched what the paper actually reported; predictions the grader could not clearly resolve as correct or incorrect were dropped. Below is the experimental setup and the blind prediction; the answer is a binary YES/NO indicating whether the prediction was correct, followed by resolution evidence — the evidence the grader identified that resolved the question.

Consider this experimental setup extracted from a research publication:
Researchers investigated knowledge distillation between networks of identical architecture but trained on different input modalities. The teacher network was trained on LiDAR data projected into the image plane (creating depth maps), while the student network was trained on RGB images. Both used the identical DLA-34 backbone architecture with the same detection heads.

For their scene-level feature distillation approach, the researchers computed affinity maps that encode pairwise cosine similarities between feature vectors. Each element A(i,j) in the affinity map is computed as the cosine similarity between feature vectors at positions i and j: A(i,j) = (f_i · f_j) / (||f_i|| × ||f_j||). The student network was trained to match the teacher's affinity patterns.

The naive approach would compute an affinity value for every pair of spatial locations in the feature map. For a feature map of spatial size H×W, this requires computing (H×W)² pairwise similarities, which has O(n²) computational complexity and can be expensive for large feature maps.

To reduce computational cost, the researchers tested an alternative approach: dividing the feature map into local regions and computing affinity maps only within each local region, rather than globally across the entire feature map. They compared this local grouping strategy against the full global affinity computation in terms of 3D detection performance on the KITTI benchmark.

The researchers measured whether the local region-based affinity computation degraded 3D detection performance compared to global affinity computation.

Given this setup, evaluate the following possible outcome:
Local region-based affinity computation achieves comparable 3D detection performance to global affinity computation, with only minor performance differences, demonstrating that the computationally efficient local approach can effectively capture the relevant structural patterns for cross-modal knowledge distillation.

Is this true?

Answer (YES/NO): YES